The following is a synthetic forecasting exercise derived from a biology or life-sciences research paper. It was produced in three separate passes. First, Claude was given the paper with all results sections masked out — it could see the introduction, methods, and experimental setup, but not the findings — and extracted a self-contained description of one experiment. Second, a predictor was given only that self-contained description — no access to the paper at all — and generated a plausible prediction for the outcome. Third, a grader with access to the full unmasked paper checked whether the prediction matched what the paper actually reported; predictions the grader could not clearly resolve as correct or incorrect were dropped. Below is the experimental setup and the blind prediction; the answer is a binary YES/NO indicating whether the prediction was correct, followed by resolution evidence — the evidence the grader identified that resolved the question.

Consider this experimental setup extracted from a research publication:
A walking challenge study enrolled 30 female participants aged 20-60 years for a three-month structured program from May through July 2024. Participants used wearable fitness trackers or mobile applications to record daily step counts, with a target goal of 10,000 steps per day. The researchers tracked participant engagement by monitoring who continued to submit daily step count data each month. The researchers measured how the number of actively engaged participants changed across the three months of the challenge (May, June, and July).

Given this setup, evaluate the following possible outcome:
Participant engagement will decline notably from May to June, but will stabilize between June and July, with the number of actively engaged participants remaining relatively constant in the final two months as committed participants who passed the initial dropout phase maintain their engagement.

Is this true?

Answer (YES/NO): NO